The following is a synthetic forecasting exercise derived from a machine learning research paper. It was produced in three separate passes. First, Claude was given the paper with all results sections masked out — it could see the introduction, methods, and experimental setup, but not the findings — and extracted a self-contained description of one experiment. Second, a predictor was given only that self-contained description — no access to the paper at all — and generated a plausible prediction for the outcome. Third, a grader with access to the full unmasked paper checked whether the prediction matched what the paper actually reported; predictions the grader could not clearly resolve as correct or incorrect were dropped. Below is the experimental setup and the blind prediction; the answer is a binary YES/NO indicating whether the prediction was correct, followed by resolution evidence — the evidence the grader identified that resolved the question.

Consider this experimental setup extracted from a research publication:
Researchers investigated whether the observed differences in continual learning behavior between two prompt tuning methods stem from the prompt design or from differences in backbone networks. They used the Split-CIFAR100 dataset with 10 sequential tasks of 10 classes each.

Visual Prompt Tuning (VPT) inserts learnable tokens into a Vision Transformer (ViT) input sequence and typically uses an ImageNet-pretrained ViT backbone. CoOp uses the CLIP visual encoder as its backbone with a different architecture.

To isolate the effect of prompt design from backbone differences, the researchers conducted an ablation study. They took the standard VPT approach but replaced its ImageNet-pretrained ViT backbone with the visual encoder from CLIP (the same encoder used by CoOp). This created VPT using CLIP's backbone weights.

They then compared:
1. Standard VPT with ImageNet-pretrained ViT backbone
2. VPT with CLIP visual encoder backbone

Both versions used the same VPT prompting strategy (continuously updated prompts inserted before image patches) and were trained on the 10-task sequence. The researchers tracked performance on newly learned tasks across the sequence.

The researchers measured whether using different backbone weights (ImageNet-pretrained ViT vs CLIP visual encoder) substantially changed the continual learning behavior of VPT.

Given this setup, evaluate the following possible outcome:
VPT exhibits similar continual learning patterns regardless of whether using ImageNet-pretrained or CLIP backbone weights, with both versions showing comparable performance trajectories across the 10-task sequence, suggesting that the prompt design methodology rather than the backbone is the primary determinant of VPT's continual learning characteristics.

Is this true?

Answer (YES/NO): YES